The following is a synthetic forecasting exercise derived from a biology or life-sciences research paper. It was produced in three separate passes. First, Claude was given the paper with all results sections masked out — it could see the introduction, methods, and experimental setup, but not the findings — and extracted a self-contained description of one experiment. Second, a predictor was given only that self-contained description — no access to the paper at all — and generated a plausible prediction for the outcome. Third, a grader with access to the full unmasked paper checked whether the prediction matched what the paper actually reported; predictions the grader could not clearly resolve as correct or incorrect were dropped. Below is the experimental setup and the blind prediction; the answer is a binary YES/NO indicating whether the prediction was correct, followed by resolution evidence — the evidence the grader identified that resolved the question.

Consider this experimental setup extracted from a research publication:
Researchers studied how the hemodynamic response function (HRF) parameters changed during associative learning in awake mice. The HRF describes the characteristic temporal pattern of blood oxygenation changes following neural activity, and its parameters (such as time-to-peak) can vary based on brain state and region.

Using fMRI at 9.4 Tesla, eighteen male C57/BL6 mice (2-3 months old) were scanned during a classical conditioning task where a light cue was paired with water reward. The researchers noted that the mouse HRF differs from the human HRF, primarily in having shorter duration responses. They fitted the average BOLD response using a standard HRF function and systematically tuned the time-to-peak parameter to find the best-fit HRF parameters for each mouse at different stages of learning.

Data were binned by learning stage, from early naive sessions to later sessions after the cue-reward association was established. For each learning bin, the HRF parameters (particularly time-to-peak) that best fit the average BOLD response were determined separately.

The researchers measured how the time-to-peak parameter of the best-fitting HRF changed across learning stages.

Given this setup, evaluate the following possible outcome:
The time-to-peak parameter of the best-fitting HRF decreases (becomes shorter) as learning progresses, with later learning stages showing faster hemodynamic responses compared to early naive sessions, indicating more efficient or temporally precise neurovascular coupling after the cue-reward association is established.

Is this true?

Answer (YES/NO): YES